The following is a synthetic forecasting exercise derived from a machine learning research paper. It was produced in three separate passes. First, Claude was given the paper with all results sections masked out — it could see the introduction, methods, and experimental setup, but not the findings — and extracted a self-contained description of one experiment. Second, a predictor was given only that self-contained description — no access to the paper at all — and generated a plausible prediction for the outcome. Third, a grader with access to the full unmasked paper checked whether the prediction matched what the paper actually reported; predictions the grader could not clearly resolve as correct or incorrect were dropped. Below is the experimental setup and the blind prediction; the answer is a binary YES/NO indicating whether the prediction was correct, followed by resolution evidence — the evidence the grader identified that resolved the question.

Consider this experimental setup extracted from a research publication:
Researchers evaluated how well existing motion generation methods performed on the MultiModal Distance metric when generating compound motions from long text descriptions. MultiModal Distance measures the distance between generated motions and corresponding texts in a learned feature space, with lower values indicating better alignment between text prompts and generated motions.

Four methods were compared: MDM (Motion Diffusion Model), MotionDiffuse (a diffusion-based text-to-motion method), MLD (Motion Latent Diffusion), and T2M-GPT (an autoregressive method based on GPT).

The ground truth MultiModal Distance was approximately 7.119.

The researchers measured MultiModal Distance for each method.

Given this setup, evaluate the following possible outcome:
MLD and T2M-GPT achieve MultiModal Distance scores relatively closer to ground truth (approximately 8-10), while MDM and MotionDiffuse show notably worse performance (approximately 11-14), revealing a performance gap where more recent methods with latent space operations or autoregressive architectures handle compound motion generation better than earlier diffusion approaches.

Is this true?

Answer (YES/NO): NO